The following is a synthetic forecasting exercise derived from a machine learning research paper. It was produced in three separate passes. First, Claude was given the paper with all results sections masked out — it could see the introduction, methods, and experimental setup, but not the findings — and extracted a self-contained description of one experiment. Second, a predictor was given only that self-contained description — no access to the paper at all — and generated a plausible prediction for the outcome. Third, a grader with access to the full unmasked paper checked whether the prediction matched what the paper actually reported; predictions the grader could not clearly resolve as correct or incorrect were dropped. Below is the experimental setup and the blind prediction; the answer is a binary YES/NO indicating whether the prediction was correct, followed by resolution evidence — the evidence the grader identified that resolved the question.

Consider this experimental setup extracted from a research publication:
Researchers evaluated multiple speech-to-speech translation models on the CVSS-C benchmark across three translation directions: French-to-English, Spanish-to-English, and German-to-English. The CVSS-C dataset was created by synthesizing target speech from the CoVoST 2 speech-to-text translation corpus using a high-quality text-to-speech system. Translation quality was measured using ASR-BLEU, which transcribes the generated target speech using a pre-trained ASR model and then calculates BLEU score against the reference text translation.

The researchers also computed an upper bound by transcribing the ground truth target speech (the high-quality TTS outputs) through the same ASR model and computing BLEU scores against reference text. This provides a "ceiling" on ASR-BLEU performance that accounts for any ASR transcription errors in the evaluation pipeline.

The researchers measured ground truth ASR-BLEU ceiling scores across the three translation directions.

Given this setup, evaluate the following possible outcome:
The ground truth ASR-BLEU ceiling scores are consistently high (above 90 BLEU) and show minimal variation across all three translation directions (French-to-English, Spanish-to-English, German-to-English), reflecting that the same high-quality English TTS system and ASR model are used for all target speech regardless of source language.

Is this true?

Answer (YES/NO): NO